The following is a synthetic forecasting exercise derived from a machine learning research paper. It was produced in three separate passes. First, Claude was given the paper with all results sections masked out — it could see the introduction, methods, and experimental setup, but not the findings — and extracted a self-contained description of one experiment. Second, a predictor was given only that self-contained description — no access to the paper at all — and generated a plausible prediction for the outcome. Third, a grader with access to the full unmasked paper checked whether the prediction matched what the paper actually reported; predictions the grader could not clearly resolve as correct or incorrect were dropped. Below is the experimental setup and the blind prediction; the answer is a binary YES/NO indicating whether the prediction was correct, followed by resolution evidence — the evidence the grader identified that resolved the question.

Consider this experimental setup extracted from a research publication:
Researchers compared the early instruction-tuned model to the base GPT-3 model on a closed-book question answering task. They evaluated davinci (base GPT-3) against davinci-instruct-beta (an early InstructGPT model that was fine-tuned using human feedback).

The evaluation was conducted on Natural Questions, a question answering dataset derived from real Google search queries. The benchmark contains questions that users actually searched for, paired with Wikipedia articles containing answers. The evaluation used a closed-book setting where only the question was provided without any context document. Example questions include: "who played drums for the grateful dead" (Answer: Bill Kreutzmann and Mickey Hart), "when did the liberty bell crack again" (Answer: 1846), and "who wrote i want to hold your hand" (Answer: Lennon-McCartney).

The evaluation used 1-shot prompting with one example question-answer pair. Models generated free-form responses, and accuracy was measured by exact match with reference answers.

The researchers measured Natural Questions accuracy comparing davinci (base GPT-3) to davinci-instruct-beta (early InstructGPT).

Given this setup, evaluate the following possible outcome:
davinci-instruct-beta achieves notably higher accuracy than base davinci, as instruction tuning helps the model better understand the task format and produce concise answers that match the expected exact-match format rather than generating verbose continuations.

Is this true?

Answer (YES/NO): NO